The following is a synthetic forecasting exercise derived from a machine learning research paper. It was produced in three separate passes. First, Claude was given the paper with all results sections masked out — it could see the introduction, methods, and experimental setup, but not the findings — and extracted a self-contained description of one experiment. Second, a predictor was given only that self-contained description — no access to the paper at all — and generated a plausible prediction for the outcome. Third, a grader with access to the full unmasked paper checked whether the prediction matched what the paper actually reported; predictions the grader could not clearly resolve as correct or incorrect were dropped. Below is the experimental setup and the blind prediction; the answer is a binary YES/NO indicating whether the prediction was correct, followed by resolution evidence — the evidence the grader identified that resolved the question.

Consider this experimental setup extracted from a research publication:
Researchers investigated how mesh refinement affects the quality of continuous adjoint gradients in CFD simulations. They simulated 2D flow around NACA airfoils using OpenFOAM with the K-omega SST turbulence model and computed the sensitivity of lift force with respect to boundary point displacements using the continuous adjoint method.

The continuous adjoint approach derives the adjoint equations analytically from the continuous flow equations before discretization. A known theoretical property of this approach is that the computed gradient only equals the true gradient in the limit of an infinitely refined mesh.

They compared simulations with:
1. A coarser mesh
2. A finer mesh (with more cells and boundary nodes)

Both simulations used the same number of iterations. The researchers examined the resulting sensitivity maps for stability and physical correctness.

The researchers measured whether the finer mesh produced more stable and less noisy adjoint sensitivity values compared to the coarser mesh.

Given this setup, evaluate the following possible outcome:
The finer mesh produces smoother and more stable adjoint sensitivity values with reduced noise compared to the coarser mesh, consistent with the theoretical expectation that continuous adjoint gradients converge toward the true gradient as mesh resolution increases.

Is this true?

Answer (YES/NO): YES